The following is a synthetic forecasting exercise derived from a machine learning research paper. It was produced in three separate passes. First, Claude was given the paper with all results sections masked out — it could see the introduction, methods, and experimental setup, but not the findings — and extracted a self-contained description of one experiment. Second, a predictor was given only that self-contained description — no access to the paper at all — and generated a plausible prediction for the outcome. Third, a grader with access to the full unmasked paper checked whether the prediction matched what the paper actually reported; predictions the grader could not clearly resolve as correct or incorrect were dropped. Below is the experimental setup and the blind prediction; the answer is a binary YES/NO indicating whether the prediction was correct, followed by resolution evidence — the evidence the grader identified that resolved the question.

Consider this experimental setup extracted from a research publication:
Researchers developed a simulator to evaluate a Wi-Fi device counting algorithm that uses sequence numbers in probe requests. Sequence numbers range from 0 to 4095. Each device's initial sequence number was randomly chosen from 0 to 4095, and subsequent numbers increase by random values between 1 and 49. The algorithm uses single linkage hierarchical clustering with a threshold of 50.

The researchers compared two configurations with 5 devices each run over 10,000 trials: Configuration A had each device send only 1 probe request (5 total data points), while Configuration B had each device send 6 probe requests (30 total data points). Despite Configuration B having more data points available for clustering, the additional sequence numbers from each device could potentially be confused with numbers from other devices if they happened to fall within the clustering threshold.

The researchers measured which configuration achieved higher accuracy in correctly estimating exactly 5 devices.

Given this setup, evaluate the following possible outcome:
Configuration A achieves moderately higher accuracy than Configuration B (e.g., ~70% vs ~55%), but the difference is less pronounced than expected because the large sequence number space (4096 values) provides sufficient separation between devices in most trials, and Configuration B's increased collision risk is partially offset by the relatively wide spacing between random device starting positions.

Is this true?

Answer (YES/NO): NO